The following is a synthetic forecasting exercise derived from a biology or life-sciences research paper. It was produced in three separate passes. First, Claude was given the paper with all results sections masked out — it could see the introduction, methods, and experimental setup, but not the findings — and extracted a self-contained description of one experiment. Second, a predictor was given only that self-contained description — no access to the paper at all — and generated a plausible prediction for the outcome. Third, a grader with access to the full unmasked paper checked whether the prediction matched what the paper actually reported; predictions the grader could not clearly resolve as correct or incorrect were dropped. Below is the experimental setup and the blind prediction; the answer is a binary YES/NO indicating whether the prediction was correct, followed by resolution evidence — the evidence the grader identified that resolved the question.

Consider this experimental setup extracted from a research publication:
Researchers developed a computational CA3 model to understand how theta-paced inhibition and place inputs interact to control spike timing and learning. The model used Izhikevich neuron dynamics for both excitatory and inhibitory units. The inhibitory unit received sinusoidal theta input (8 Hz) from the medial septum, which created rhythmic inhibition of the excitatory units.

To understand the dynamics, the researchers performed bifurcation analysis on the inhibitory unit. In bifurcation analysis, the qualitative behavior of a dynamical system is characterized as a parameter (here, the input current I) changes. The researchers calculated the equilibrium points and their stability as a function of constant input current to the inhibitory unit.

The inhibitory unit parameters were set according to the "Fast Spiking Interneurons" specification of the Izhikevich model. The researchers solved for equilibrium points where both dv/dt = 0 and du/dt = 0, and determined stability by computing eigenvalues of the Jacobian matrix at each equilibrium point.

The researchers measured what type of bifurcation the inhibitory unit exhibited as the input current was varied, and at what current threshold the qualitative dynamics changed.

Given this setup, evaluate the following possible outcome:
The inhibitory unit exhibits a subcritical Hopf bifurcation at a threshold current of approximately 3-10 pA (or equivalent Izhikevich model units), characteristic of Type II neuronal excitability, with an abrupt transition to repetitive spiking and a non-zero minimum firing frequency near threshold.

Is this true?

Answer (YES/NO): NO